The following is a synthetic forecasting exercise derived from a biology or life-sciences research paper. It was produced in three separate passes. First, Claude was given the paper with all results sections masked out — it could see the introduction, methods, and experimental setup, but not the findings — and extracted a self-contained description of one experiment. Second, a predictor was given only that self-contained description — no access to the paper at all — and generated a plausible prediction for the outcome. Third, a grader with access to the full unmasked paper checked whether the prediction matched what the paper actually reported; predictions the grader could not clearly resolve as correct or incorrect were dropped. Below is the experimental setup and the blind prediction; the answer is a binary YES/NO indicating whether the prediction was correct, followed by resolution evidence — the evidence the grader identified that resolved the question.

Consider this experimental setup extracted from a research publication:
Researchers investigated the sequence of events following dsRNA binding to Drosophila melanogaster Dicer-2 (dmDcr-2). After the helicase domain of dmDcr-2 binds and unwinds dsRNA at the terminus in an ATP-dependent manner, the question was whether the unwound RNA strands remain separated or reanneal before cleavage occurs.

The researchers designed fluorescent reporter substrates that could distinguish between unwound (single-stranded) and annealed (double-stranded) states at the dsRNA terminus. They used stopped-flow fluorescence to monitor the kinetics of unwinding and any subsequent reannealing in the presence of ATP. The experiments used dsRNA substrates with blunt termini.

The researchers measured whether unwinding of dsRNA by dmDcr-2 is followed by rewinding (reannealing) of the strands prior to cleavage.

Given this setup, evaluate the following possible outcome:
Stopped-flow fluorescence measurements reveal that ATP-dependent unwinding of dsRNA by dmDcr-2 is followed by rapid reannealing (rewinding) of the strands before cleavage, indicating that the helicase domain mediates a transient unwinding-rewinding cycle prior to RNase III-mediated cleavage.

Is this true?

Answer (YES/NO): NO